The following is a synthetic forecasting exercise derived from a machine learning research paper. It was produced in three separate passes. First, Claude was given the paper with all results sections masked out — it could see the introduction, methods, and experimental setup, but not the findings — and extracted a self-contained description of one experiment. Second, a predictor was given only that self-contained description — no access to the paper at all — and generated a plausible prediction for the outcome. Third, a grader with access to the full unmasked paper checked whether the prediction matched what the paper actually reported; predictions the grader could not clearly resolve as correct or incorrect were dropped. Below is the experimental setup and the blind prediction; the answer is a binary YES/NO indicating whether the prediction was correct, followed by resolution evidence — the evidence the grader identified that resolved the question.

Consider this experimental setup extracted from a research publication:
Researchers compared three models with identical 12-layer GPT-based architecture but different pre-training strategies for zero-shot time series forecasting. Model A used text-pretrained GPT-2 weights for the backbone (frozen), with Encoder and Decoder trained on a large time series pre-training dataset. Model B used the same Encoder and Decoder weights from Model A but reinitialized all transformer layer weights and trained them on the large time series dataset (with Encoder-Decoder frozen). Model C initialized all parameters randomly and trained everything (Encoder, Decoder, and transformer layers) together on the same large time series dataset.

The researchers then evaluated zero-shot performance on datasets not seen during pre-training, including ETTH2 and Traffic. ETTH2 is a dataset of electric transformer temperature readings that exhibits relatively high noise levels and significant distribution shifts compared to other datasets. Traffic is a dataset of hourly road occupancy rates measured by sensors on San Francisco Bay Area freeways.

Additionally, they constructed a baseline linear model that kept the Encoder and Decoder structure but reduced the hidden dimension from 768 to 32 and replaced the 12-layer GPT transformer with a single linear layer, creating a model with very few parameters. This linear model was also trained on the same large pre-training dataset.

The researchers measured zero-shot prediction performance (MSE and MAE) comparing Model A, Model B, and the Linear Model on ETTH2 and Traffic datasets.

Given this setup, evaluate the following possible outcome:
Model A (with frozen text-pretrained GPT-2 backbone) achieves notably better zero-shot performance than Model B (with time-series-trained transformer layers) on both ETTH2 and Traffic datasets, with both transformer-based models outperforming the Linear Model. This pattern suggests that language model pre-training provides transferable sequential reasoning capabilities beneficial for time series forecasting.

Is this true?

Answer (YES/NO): NO